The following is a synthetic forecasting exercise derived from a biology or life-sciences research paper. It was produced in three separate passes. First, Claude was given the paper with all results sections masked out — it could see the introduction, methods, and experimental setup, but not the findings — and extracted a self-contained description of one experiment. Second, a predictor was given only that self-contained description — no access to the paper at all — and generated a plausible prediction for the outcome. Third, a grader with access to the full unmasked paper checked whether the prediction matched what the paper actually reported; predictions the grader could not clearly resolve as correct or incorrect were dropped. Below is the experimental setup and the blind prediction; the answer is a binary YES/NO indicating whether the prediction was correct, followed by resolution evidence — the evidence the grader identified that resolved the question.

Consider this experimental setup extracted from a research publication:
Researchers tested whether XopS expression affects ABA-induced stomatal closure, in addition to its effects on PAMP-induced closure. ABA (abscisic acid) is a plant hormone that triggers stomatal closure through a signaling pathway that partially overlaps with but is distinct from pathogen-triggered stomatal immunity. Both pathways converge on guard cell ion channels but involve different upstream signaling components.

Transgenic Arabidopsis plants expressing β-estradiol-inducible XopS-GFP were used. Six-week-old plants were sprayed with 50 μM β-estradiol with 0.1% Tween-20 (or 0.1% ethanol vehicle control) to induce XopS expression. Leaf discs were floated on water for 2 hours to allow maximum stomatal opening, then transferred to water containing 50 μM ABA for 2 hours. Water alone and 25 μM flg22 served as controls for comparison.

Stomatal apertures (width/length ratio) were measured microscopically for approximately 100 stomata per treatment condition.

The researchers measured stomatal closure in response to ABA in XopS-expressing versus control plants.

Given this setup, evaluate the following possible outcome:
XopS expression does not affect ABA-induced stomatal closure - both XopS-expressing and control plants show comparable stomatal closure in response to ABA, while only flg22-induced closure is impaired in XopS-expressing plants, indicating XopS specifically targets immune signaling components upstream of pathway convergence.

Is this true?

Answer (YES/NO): YES